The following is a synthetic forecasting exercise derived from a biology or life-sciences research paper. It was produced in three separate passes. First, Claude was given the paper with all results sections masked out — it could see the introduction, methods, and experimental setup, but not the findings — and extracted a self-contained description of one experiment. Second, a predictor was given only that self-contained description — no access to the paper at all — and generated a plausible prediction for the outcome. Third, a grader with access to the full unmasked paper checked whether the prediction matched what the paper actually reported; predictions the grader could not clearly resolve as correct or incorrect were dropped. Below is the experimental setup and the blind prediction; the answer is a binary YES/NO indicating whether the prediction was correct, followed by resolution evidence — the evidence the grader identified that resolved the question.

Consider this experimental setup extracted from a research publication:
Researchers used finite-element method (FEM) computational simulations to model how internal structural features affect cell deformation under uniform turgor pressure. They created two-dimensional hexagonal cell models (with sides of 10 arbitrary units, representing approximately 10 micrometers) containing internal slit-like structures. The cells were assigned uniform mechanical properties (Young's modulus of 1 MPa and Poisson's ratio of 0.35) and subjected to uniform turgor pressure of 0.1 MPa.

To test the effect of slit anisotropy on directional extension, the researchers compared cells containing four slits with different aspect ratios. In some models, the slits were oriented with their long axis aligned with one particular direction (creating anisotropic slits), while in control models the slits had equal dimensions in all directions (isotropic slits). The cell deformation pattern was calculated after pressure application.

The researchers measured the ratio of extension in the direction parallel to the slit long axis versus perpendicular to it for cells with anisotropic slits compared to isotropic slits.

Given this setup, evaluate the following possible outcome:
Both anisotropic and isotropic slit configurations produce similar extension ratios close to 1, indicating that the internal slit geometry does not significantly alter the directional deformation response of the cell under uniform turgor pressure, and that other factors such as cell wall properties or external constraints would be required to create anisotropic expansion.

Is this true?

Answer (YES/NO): NO